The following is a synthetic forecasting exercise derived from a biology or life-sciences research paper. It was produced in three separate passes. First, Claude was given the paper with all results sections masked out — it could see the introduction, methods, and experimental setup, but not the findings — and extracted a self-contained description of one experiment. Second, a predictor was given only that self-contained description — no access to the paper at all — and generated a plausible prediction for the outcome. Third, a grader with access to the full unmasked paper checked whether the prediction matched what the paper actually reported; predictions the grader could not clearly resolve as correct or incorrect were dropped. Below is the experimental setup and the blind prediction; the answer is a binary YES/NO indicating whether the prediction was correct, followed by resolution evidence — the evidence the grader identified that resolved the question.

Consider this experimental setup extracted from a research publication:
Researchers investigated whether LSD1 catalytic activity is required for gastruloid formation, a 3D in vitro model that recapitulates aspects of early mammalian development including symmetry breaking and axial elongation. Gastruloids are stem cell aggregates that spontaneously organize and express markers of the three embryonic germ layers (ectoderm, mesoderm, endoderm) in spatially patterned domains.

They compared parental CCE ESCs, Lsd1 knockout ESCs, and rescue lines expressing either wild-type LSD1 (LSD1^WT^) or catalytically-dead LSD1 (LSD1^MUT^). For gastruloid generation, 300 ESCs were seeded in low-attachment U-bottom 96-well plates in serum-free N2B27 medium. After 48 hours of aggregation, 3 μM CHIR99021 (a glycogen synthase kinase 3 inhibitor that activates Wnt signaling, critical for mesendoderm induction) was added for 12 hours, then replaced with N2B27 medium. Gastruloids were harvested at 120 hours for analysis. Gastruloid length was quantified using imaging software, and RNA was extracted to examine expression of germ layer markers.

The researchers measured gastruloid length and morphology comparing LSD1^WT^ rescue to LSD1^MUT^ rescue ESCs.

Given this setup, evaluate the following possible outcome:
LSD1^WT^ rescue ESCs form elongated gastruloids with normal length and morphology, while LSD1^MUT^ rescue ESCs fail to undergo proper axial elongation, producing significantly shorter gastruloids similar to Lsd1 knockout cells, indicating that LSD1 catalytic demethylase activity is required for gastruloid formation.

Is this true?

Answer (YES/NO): YES